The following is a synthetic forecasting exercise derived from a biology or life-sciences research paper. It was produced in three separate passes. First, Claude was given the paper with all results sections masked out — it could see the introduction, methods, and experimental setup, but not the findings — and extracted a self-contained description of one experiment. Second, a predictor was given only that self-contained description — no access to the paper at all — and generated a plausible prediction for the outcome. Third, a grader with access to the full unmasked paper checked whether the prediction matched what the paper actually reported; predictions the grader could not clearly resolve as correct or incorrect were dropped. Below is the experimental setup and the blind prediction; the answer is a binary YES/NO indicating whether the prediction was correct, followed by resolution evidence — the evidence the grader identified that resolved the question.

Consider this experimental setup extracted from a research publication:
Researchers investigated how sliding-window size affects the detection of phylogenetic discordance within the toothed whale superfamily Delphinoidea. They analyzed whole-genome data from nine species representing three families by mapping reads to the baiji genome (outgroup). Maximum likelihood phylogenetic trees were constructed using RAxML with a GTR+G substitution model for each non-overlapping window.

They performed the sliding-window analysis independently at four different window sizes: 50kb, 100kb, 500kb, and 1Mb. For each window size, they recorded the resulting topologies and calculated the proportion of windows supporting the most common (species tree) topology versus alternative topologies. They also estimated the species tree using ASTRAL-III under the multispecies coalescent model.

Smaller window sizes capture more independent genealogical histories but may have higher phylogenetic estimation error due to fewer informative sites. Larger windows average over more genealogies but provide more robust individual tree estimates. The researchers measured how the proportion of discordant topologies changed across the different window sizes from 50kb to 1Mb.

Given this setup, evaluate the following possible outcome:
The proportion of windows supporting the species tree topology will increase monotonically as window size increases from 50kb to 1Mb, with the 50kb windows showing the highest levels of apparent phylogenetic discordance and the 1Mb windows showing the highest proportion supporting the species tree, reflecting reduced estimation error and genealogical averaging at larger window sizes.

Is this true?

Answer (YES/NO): YES